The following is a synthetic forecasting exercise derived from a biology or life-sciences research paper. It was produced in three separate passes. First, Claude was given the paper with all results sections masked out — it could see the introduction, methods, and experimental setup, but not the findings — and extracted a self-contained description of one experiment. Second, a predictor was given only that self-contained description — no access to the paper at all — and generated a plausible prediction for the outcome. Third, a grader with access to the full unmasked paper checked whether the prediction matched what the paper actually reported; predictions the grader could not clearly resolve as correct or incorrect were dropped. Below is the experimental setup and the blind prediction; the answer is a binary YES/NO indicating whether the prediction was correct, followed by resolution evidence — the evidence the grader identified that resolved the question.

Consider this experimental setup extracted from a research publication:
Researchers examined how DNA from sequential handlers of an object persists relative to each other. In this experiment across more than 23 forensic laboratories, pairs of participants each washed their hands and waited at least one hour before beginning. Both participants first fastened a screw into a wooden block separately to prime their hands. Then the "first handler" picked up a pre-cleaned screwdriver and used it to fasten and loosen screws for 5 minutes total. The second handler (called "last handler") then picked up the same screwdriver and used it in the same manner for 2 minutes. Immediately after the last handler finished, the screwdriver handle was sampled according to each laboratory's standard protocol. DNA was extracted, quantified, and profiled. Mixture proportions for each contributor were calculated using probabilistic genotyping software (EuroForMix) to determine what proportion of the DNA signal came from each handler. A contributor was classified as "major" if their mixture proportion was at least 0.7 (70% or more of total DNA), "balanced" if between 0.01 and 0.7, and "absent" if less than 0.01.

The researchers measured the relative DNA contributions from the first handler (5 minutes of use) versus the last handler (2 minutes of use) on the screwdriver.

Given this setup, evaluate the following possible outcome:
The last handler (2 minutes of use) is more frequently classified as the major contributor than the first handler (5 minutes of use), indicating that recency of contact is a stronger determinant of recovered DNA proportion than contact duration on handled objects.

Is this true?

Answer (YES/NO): YES